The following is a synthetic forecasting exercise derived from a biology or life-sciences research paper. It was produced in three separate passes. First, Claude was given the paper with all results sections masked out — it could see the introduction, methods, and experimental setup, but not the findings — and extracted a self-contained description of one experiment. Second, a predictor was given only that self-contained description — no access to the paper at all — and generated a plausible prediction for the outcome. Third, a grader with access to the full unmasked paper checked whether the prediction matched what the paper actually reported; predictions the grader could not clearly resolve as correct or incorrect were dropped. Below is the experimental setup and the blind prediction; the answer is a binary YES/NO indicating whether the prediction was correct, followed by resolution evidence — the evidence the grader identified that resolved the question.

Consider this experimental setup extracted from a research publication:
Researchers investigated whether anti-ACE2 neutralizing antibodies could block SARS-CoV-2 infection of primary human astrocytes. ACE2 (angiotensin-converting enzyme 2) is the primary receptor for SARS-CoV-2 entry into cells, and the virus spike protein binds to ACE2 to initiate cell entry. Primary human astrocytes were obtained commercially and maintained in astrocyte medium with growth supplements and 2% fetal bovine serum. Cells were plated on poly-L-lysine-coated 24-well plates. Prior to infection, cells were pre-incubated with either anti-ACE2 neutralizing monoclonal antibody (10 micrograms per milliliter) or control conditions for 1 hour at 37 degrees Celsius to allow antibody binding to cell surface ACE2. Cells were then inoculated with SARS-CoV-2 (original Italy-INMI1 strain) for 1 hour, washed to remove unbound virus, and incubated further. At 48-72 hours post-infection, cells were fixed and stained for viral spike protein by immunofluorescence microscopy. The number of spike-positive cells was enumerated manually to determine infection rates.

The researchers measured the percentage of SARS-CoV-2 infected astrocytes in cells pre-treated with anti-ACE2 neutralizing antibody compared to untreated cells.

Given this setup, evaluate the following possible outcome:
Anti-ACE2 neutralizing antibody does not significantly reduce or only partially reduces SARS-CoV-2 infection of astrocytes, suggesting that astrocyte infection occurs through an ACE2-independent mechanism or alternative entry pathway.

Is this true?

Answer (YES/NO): NO